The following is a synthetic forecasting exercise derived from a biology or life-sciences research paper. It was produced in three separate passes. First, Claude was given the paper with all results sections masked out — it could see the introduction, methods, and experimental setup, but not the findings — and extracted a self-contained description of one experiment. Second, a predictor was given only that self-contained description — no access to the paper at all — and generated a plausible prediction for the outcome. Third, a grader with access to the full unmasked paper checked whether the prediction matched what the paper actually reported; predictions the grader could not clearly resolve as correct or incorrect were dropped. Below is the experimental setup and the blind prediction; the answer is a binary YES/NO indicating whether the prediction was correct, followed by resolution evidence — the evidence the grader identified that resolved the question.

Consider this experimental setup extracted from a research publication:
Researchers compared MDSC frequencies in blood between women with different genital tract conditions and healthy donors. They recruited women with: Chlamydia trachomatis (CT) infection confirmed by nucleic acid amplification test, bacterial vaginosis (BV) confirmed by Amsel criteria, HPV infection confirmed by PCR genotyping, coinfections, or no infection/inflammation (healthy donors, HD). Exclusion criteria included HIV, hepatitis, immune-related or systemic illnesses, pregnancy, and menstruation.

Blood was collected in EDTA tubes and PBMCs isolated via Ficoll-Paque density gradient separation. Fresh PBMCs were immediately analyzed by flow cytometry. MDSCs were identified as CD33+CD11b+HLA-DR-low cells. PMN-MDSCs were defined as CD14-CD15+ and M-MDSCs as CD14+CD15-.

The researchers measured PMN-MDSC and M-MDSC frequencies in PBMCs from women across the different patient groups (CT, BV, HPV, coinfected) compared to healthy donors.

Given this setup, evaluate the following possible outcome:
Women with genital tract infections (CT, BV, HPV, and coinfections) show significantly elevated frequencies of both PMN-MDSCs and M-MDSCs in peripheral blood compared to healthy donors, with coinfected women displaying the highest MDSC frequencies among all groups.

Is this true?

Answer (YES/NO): NO